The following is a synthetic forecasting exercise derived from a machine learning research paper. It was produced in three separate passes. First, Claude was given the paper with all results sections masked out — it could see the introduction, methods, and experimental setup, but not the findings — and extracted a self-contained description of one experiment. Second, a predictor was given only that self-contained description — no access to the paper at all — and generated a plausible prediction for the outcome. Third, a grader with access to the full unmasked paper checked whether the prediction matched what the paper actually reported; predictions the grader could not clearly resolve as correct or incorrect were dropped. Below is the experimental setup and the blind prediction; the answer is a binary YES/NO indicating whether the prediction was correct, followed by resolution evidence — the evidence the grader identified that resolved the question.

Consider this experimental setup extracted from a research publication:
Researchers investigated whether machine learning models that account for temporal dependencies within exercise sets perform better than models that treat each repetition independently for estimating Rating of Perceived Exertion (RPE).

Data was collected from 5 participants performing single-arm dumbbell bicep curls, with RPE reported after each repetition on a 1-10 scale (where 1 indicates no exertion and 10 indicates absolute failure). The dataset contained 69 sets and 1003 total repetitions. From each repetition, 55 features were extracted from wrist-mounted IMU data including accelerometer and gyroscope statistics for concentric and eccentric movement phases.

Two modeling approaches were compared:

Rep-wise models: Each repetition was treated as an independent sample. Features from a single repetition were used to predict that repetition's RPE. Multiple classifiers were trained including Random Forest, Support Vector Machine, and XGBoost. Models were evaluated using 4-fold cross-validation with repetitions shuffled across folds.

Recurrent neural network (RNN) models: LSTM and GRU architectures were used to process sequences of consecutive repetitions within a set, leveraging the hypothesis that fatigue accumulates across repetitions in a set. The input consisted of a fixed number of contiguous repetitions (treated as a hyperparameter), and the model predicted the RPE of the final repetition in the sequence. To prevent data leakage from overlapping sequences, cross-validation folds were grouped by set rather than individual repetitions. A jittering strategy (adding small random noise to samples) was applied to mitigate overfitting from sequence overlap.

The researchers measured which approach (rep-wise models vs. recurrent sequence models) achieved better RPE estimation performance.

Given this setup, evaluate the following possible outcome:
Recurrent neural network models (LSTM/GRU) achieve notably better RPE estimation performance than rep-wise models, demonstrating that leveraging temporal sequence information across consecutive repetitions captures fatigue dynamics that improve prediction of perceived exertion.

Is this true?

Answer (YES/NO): NO